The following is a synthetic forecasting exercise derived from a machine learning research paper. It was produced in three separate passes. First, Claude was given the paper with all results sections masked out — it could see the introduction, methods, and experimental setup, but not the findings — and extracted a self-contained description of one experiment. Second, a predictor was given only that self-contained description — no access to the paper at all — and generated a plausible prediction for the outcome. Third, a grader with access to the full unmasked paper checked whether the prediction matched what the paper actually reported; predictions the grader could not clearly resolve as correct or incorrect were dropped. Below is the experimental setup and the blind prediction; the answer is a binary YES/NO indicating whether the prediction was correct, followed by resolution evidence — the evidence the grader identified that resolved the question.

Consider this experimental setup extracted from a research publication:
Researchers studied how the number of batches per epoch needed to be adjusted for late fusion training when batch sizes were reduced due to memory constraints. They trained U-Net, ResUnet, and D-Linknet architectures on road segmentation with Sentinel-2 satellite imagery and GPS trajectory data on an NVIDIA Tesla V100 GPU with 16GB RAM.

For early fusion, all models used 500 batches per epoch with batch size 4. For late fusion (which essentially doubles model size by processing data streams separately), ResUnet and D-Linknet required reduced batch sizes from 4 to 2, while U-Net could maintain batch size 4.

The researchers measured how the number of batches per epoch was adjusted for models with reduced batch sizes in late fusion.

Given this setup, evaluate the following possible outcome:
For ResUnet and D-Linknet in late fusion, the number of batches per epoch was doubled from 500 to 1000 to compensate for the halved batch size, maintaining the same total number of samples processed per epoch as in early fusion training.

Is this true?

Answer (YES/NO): YES